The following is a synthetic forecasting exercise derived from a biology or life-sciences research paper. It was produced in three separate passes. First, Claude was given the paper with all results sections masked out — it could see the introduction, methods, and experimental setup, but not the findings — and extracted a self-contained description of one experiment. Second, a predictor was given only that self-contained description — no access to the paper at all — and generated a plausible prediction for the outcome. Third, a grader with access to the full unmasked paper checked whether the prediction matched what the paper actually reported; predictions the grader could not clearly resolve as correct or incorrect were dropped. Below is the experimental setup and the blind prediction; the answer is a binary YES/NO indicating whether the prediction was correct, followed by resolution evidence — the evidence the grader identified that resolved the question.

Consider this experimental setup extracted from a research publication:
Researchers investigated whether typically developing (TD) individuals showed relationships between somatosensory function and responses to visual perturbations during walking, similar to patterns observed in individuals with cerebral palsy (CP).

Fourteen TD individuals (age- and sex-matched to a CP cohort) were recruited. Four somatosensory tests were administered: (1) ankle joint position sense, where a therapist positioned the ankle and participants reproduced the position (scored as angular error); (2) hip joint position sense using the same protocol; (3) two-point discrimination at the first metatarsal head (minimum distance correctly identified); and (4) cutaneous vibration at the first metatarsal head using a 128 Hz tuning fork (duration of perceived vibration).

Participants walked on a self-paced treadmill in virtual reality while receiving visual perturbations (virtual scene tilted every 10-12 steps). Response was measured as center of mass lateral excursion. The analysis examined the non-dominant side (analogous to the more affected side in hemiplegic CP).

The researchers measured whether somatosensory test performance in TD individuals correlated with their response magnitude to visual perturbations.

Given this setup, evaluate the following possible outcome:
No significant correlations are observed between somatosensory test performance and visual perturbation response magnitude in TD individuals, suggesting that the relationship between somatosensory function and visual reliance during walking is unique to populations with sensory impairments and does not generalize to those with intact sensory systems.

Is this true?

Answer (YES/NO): NO